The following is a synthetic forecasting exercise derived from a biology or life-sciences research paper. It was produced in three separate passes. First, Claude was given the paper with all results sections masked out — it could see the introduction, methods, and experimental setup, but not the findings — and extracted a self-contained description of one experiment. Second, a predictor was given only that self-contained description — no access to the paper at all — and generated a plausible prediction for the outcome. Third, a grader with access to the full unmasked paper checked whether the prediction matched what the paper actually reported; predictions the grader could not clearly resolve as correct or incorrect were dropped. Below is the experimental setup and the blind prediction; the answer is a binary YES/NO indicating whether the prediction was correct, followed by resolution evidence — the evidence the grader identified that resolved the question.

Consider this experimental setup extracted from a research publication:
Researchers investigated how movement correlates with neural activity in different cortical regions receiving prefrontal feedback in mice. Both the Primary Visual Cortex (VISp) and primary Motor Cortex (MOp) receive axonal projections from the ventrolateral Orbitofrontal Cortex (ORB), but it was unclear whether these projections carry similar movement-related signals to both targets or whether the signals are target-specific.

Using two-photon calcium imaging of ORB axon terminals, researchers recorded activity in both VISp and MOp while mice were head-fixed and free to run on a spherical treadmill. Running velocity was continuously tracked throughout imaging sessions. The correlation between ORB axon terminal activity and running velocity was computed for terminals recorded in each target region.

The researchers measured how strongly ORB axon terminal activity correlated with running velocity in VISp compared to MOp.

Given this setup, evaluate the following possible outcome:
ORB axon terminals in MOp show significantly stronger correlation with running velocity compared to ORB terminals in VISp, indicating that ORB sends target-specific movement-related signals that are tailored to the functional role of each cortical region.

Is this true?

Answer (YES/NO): YES